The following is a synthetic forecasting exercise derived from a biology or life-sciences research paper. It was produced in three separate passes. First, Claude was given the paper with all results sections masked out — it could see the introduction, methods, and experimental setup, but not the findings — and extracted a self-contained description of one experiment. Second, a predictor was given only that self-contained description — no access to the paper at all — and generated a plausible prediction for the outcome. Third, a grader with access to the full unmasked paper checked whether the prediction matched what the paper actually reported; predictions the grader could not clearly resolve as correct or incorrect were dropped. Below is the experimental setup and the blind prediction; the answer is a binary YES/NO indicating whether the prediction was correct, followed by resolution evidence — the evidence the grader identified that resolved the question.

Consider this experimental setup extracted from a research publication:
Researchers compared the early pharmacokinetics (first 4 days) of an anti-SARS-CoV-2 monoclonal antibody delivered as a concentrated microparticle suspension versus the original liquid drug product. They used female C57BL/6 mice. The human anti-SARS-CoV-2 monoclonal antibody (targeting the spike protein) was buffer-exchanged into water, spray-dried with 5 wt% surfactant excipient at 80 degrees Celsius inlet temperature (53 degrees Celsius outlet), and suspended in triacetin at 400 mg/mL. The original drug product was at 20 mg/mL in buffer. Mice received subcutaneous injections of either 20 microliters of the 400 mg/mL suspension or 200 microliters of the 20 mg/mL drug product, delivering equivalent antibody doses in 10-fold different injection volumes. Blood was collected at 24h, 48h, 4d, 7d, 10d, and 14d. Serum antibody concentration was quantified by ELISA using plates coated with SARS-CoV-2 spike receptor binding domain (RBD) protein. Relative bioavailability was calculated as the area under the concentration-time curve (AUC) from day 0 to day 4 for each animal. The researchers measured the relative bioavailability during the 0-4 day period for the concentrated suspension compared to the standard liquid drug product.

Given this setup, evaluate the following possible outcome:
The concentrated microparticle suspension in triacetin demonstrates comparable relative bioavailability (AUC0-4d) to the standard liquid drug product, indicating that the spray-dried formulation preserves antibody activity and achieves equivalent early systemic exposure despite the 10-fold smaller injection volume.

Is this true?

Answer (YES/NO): NO